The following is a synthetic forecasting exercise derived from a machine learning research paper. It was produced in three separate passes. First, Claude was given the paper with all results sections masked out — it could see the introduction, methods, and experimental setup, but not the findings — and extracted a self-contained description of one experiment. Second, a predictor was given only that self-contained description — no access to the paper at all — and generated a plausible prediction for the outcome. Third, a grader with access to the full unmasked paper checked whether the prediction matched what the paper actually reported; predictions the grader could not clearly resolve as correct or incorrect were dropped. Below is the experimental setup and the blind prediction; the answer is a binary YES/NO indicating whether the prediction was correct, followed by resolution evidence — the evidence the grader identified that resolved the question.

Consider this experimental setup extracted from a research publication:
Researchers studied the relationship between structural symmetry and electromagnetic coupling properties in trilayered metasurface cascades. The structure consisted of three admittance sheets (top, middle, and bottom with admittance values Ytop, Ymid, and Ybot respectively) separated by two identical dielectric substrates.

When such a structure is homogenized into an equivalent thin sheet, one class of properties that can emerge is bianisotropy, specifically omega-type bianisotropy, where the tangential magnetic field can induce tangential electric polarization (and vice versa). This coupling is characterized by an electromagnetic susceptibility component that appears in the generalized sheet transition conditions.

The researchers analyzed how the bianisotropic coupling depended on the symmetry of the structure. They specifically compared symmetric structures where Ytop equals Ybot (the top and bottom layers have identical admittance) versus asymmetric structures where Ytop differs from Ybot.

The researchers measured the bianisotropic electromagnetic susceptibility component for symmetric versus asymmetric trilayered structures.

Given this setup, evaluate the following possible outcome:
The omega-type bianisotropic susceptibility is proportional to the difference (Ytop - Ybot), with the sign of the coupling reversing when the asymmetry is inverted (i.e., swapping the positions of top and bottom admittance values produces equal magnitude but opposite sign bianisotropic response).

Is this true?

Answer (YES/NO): NO